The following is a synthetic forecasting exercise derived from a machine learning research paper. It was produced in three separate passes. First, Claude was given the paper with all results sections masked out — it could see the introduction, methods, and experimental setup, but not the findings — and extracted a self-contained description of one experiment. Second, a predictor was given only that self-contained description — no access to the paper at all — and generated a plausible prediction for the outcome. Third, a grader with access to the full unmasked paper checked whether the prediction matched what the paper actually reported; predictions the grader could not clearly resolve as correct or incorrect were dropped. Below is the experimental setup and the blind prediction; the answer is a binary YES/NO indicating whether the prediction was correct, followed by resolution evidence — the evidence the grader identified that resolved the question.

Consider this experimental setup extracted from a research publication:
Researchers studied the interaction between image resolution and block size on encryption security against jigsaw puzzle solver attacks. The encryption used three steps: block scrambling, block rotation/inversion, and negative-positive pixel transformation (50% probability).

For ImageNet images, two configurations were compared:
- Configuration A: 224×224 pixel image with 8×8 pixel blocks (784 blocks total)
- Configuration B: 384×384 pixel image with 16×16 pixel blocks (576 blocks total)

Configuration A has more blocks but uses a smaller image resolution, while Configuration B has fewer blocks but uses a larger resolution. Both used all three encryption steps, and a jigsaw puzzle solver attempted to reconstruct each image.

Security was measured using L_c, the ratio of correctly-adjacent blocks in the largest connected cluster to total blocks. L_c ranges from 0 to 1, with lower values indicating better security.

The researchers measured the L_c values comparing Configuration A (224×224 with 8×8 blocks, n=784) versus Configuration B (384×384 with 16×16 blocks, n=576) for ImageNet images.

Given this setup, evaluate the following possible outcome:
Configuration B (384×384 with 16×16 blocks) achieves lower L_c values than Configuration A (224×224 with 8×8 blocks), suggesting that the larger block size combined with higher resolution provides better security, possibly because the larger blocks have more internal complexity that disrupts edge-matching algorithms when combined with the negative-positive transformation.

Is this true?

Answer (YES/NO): NO